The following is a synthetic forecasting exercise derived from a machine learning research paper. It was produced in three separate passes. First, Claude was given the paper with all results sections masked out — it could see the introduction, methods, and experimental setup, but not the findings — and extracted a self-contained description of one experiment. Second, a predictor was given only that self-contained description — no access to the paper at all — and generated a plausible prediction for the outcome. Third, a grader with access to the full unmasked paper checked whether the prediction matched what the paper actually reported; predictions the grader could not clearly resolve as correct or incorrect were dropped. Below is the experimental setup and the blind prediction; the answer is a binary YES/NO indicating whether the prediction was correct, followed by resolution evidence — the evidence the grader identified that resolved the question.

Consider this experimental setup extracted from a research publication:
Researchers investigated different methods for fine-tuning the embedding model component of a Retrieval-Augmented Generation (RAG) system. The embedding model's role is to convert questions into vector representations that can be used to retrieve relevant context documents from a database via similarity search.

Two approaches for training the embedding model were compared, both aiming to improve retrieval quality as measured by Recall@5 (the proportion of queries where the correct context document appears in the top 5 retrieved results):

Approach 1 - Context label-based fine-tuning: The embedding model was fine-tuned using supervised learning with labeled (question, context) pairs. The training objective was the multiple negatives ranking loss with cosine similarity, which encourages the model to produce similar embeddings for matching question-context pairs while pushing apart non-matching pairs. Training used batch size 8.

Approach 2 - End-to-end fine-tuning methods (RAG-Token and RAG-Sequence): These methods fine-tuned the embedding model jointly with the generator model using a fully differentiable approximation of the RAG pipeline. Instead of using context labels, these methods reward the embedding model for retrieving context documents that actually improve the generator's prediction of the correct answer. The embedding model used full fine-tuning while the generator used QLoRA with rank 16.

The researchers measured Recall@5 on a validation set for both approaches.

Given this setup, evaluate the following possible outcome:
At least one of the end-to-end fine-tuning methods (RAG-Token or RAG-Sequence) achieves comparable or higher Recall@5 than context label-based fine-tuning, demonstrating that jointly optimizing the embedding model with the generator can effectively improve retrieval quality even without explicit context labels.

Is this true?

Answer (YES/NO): YES